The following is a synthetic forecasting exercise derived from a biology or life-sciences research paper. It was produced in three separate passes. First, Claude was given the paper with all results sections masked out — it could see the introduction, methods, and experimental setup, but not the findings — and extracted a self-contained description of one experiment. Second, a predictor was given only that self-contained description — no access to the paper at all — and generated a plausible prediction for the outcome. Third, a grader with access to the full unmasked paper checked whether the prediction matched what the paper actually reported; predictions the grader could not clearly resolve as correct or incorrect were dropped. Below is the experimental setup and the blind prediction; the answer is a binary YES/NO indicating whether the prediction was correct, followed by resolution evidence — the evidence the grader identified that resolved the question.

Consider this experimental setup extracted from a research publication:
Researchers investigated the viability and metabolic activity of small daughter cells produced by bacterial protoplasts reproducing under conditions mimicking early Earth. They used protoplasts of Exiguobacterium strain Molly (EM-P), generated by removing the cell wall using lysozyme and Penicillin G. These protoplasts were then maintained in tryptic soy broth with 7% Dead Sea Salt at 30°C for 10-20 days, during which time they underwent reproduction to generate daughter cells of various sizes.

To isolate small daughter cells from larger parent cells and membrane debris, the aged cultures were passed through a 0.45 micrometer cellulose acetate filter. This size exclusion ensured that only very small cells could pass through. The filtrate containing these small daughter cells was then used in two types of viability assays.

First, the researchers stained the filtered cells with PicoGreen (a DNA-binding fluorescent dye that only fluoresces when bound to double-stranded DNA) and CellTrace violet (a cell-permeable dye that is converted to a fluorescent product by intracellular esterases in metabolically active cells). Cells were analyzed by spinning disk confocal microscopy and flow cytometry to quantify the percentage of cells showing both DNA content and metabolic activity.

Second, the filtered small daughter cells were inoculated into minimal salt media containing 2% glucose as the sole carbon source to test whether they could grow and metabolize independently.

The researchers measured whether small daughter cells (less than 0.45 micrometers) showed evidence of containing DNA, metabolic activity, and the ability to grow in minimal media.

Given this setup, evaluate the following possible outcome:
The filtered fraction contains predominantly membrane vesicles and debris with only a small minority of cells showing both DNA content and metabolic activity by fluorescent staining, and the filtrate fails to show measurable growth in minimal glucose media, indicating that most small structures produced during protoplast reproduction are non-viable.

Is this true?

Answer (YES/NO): NO